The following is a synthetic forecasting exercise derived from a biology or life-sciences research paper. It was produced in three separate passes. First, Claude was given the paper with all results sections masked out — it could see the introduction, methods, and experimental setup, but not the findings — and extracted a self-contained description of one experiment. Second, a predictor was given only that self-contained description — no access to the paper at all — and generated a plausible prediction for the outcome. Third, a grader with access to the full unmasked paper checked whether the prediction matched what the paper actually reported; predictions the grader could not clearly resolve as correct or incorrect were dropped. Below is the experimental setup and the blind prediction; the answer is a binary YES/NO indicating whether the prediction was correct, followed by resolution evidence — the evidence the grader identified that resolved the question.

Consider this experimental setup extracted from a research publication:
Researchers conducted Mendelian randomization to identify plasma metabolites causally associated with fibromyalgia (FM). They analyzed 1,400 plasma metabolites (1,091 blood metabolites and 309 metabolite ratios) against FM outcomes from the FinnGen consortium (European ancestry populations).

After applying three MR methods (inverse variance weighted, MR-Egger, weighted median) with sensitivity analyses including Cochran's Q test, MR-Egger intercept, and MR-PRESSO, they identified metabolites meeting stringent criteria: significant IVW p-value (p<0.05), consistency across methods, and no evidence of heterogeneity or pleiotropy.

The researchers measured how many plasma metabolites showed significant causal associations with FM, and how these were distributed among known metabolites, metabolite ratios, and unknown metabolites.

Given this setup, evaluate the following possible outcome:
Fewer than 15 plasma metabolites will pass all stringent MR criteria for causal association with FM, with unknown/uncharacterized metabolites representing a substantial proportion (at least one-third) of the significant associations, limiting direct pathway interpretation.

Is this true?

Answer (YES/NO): NO